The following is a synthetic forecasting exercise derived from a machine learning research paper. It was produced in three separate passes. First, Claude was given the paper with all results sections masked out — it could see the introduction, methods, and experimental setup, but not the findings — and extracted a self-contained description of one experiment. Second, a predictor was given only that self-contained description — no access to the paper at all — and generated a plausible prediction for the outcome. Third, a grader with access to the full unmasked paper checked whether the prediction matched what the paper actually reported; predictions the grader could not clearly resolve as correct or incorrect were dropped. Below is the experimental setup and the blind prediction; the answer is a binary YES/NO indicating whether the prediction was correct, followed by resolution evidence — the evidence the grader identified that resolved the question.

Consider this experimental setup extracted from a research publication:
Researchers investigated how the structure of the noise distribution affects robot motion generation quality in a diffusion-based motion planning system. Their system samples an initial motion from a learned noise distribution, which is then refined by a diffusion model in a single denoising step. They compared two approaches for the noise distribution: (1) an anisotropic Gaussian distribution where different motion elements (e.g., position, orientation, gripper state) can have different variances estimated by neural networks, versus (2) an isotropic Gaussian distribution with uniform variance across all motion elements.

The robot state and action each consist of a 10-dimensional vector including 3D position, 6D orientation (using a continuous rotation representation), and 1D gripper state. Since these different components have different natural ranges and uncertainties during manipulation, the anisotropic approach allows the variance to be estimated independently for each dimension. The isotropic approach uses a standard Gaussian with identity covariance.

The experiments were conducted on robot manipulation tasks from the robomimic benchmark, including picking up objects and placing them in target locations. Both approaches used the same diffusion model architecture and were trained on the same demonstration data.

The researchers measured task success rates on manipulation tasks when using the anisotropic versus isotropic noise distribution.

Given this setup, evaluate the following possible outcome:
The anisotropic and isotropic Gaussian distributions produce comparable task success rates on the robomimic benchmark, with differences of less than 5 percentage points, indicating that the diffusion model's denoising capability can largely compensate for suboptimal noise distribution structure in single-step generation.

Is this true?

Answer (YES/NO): YES